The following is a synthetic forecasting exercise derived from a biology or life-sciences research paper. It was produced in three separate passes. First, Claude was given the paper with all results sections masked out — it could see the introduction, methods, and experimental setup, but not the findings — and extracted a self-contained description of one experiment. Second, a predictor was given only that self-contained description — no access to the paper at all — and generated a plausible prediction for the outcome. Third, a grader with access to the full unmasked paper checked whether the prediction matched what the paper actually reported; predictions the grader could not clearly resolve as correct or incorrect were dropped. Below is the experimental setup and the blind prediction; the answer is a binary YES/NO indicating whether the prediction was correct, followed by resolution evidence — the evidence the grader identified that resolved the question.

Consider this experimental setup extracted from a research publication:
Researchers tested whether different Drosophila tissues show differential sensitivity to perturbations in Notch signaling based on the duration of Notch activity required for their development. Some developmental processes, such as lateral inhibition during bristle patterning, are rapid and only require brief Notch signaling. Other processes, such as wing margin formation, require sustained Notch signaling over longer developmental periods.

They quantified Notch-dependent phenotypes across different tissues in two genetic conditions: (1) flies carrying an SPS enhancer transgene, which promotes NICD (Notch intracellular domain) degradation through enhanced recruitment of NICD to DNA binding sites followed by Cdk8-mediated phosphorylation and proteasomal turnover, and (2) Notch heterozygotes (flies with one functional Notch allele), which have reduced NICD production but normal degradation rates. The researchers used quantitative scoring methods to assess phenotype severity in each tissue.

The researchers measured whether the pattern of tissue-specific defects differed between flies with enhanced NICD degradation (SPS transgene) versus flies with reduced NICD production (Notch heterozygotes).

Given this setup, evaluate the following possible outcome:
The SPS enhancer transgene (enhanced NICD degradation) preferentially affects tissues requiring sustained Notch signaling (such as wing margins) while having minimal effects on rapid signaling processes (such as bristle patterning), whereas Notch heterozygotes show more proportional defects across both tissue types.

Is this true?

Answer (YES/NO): YES